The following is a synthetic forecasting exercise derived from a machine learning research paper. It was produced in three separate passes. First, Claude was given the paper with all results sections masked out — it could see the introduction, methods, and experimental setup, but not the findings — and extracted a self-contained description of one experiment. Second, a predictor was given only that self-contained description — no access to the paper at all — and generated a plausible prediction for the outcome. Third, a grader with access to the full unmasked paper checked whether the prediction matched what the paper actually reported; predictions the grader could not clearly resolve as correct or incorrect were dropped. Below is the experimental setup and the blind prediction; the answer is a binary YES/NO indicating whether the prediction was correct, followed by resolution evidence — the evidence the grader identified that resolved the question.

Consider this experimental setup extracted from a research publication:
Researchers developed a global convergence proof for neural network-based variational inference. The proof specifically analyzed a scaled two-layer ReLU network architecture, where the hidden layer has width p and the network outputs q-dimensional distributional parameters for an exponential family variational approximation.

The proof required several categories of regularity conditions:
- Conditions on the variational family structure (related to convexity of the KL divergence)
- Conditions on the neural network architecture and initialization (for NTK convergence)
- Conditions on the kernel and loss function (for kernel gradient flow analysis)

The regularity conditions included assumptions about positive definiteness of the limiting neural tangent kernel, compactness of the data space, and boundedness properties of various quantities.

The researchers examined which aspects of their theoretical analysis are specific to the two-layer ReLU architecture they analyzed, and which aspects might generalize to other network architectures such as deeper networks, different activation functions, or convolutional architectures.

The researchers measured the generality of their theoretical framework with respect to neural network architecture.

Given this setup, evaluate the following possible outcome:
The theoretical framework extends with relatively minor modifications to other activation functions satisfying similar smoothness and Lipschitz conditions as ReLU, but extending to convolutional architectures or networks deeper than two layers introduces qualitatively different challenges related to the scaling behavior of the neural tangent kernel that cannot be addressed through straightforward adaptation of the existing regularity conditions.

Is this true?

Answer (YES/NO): NO